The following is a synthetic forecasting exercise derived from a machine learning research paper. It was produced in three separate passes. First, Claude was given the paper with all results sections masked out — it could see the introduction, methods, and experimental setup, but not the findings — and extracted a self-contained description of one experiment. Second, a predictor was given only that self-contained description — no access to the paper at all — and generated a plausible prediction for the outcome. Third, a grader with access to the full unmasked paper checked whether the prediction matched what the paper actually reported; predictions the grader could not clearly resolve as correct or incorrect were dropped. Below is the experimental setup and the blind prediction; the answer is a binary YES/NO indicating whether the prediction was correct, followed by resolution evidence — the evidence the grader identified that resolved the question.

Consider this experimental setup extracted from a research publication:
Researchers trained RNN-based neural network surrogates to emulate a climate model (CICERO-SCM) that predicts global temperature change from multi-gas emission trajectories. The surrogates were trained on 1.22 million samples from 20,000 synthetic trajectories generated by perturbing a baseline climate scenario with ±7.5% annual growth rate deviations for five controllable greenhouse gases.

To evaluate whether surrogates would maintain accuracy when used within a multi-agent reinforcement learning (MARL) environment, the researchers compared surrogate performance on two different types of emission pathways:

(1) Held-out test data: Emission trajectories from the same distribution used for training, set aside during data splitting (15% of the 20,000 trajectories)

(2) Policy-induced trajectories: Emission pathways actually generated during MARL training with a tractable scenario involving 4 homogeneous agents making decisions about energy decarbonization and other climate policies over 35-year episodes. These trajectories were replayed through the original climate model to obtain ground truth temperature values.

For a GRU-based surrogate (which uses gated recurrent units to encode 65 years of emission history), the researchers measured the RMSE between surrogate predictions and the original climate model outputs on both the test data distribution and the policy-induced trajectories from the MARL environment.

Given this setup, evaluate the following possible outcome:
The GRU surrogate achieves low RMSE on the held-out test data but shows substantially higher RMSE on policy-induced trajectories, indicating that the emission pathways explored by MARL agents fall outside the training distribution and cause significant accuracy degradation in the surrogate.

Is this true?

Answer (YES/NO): NO